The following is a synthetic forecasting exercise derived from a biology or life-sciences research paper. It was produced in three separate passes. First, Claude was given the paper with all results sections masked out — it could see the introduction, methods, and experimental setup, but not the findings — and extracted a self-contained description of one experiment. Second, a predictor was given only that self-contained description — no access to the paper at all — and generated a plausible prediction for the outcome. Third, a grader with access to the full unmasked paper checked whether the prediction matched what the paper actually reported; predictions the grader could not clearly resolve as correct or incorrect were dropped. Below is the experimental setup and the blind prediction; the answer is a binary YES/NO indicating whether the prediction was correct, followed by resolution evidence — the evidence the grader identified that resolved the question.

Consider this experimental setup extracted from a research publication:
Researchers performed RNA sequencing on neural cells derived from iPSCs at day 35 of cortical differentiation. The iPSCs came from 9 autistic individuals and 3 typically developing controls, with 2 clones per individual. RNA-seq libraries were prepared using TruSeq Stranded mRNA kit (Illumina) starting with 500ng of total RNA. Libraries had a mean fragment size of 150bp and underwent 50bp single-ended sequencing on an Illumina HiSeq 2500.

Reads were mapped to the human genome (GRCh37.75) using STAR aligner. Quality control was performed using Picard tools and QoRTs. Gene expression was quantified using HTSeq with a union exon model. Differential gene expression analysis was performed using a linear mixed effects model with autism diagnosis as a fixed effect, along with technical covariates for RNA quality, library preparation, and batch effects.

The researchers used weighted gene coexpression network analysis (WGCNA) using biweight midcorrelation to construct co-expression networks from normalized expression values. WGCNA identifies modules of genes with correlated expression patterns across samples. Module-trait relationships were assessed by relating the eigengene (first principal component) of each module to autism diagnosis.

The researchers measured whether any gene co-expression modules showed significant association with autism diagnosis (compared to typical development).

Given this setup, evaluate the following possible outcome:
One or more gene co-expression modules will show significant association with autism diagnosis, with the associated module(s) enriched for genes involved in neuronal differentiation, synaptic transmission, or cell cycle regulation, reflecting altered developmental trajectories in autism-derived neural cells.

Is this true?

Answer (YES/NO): YES